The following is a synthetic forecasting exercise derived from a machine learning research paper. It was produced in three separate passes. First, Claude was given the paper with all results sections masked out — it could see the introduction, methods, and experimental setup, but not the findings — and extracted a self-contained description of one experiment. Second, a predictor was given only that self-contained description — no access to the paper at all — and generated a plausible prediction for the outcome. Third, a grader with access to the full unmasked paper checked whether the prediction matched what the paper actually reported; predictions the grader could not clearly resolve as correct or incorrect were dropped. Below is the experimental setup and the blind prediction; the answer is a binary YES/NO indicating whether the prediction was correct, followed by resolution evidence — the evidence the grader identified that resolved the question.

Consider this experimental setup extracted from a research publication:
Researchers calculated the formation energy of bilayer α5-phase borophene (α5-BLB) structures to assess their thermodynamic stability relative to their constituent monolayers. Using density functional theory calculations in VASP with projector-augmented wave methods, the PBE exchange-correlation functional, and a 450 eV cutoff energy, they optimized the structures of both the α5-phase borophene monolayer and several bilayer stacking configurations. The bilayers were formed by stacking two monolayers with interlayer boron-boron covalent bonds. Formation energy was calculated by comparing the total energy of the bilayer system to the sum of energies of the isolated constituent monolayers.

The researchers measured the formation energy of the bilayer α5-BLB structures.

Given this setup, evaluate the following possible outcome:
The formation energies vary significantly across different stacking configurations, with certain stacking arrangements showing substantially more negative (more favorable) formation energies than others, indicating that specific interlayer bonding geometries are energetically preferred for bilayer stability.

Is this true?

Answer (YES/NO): NO